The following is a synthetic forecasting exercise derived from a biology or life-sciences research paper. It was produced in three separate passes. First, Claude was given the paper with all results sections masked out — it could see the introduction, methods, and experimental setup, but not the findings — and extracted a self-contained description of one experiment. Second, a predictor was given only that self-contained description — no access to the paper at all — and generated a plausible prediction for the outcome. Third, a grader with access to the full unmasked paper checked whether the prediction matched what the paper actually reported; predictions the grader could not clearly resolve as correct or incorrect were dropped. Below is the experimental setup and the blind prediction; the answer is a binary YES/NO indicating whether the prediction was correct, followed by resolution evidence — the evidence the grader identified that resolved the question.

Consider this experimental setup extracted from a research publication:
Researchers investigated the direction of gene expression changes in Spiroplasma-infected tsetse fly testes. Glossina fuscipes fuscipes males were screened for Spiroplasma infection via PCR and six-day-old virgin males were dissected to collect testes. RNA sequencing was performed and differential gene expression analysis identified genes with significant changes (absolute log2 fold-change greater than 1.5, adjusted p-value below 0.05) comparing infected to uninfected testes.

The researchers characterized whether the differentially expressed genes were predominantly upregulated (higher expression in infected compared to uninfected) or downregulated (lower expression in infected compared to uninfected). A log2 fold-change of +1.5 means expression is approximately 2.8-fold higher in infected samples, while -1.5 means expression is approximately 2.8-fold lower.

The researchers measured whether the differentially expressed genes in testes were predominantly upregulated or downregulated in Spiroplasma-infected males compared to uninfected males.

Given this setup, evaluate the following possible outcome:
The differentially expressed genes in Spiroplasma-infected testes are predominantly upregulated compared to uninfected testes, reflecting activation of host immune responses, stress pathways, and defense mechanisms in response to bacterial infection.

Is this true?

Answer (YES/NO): NO